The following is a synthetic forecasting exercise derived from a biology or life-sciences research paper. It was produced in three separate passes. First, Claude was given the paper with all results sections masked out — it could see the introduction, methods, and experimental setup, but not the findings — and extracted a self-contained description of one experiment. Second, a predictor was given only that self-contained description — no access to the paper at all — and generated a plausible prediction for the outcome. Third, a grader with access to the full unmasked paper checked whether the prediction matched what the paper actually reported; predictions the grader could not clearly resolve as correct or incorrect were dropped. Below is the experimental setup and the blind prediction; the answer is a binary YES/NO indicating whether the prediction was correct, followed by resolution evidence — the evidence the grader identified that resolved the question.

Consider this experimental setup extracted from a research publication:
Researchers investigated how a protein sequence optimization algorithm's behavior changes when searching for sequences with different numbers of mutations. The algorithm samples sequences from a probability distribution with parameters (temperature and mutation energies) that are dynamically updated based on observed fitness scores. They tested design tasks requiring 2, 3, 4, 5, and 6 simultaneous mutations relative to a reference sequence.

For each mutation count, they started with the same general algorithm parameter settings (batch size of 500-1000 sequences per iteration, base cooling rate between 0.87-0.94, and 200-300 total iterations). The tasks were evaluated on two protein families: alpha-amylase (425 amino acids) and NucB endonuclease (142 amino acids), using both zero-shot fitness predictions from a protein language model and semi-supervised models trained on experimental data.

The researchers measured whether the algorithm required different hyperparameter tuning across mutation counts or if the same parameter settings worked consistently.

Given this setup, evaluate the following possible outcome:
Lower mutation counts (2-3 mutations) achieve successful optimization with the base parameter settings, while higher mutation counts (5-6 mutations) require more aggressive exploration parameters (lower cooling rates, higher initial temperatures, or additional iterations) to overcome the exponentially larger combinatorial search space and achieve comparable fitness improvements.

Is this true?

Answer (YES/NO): NO